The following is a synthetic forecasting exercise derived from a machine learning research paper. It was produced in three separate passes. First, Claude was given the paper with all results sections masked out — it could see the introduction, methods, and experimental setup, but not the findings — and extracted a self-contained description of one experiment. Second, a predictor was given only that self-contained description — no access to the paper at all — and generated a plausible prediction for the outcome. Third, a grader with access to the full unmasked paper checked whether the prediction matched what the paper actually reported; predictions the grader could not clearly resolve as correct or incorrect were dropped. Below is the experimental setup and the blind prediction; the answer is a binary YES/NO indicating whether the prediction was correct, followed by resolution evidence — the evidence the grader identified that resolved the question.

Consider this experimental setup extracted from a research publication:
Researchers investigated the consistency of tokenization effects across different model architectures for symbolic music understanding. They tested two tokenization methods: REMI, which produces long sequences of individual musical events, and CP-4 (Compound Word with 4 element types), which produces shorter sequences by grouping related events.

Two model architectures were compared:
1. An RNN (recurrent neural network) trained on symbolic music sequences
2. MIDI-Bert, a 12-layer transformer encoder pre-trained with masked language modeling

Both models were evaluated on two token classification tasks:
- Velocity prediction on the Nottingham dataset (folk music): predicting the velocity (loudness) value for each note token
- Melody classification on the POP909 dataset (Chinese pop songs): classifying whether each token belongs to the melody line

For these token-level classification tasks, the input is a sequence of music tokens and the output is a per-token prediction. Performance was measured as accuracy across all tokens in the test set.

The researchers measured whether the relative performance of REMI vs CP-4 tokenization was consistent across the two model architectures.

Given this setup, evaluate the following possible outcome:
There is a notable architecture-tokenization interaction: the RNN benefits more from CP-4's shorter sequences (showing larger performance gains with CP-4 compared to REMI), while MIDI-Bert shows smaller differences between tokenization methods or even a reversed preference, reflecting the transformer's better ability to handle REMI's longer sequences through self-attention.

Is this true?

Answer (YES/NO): NO